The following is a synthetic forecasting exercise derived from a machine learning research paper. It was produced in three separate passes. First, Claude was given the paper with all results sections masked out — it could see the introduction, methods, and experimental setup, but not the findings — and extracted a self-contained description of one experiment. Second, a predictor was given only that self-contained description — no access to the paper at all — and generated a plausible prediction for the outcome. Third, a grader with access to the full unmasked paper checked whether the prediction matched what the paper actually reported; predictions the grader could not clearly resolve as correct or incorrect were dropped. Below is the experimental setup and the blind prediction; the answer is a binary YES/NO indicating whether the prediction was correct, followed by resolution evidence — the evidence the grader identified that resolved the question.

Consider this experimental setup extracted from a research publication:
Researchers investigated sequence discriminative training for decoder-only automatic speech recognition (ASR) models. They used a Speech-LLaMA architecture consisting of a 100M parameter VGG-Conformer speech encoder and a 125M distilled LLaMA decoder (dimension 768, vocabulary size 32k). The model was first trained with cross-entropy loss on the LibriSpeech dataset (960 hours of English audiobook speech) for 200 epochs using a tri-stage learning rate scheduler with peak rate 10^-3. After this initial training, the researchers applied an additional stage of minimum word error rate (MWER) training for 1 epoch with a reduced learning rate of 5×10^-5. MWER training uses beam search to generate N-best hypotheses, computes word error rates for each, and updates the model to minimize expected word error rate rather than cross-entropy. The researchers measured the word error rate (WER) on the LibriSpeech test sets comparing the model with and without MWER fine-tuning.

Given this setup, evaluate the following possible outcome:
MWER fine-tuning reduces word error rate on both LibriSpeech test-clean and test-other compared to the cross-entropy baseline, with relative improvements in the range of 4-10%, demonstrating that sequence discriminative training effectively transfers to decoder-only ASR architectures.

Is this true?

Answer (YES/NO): NO